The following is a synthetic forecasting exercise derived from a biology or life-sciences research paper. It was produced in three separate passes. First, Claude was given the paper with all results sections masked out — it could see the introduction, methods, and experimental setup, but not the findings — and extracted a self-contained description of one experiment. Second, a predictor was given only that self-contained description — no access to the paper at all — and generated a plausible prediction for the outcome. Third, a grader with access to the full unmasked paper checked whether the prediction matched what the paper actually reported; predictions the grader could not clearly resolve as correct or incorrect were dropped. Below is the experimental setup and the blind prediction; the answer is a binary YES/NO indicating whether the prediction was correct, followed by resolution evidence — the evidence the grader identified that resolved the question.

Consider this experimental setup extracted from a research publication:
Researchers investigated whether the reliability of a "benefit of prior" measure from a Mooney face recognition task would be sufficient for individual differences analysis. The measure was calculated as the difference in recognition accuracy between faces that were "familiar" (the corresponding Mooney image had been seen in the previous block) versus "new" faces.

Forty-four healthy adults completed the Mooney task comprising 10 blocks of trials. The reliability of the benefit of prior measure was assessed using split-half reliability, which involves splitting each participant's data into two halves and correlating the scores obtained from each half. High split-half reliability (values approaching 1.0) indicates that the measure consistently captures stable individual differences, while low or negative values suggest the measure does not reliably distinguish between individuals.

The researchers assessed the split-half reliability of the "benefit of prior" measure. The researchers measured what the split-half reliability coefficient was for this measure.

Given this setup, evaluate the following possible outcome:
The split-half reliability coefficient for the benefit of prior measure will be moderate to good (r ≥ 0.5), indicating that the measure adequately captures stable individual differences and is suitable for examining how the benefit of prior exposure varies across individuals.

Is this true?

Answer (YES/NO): NO